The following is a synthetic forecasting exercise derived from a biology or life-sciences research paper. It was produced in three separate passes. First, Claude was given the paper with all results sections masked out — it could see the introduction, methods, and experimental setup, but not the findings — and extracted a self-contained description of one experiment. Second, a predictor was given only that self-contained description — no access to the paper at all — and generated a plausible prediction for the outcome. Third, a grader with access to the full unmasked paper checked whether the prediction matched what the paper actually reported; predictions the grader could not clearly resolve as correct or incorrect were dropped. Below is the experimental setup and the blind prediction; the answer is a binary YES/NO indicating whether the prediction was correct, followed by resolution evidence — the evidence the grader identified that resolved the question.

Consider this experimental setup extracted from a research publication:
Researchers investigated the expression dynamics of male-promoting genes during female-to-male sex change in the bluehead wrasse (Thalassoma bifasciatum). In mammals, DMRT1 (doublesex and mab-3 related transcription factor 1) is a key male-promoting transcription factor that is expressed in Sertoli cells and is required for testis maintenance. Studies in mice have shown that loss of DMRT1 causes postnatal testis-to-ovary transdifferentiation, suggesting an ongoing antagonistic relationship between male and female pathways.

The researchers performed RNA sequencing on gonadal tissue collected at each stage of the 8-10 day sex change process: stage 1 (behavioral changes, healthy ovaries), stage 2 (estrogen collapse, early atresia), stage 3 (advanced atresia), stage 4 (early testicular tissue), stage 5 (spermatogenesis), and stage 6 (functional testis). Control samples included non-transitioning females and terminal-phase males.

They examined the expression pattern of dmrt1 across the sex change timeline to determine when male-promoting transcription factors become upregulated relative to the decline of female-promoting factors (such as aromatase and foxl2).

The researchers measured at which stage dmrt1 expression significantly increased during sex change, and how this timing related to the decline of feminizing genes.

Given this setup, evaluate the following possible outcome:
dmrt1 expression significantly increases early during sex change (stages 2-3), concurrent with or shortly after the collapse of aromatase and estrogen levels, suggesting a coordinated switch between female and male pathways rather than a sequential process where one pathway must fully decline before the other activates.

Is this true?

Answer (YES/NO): NO